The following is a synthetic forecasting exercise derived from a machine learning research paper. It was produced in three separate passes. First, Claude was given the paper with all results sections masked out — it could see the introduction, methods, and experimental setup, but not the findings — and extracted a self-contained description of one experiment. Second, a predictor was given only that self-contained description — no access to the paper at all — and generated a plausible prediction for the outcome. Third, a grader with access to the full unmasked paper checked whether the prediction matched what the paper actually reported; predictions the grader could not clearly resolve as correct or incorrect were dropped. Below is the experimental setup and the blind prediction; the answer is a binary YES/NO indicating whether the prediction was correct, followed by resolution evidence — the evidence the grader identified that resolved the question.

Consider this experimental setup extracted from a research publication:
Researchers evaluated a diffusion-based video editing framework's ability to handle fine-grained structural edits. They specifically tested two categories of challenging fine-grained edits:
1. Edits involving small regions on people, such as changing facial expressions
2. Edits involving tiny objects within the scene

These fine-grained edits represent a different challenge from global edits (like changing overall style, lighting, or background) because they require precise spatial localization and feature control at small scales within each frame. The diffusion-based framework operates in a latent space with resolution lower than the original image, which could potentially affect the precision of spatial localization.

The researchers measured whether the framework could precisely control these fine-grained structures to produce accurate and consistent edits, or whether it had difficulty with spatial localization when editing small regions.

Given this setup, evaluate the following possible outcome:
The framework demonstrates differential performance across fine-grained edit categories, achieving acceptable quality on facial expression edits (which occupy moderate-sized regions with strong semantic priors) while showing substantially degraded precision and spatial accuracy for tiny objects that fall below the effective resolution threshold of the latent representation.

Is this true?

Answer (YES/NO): NO